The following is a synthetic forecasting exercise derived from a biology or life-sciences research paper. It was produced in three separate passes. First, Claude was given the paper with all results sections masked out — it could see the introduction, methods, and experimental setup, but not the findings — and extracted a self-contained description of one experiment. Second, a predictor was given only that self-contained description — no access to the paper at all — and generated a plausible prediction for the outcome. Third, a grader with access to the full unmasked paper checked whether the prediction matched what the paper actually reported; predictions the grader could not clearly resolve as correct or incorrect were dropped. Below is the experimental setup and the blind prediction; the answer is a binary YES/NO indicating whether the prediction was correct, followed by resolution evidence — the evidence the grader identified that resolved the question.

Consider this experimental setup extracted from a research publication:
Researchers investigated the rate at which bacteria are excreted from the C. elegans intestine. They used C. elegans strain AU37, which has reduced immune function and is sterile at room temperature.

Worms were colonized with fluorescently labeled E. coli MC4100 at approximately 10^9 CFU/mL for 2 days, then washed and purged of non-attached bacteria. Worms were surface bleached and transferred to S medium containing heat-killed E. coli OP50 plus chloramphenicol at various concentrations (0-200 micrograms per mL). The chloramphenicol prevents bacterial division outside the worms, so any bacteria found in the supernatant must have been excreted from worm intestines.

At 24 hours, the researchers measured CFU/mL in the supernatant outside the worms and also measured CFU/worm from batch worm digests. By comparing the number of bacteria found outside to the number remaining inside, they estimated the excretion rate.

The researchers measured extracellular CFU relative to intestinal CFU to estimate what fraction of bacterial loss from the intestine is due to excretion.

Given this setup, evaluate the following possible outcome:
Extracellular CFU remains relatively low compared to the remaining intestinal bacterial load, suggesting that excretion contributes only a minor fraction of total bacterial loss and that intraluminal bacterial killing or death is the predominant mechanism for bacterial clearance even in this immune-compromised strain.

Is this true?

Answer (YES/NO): YES